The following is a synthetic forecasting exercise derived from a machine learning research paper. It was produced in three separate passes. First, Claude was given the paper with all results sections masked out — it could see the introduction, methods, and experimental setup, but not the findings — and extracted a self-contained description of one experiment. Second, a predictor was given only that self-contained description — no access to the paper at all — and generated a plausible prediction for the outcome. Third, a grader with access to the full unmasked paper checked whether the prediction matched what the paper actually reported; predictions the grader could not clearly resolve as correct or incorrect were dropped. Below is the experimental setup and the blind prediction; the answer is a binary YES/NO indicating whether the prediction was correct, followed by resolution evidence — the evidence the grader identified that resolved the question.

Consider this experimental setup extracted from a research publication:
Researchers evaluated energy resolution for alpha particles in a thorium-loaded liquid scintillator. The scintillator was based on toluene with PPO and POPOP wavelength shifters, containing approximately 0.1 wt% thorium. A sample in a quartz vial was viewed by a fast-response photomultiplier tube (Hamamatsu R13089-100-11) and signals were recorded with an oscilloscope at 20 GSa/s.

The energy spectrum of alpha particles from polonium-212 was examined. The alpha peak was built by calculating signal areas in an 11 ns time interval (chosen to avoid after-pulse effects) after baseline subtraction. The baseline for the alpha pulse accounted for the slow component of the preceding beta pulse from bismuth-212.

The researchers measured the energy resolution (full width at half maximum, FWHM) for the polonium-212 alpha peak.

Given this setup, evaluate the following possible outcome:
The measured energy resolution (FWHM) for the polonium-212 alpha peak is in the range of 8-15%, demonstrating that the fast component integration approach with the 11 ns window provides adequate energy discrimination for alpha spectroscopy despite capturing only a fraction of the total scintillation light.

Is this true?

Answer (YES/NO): NO